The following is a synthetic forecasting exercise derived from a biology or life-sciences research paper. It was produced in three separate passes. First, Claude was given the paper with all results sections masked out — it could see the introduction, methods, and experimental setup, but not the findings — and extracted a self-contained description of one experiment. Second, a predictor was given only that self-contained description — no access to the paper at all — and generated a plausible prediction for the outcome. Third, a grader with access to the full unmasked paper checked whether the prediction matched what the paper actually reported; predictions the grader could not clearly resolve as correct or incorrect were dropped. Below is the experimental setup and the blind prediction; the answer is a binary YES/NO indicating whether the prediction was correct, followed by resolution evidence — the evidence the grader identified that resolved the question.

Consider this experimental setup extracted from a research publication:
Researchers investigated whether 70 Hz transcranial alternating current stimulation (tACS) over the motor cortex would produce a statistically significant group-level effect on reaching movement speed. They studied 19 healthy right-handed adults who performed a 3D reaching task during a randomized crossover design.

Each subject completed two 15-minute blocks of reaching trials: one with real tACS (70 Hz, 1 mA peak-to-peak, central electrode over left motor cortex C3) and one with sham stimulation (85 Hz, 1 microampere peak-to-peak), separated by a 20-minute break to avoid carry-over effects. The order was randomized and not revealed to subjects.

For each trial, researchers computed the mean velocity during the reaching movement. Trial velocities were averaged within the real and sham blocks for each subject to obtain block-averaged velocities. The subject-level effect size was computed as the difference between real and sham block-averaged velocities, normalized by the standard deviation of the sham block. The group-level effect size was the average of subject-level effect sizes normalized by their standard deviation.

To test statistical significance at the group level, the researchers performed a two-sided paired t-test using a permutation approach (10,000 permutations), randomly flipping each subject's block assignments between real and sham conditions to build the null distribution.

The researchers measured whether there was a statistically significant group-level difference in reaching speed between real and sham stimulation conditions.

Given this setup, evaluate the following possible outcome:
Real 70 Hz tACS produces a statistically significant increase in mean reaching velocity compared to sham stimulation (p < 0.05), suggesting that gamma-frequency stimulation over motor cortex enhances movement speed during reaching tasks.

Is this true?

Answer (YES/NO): NO